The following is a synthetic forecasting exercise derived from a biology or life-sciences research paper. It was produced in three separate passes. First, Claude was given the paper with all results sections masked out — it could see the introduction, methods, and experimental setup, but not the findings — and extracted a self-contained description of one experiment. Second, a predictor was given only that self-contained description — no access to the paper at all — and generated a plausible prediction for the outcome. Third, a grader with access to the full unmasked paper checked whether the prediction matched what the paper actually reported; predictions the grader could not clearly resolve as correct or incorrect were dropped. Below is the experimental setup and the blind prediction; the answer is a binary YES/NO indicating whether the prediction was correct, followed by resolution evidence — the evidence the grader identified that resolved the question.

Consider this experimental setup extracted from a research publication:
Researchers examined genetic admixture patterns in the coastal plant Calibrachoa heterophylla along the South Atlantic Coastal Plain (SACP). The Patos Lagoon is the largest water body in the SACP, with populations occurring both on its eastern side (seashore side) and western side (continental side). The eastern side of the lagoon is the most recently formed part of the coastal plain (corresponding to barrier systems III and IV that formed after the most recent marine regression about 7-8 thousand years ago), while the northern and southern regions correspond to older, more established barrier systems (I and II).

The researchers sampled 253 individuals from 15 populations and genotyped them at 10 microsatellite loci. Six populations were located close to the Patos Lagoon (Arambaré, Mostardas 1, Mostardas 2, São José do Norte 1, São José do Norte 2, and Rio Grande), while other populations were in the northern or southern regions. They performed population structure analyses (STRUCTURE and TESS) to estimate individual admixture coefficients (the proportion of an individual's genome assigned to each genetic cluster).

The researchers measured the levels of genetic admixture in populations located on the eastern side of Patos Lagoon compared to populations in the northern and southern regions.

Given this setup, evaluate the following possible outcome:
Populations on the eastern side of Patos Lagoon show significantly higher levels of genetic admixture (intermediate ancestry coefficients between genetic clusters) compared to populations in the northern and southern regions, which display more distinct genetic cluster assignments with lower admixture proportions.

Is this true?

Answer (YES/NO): YES